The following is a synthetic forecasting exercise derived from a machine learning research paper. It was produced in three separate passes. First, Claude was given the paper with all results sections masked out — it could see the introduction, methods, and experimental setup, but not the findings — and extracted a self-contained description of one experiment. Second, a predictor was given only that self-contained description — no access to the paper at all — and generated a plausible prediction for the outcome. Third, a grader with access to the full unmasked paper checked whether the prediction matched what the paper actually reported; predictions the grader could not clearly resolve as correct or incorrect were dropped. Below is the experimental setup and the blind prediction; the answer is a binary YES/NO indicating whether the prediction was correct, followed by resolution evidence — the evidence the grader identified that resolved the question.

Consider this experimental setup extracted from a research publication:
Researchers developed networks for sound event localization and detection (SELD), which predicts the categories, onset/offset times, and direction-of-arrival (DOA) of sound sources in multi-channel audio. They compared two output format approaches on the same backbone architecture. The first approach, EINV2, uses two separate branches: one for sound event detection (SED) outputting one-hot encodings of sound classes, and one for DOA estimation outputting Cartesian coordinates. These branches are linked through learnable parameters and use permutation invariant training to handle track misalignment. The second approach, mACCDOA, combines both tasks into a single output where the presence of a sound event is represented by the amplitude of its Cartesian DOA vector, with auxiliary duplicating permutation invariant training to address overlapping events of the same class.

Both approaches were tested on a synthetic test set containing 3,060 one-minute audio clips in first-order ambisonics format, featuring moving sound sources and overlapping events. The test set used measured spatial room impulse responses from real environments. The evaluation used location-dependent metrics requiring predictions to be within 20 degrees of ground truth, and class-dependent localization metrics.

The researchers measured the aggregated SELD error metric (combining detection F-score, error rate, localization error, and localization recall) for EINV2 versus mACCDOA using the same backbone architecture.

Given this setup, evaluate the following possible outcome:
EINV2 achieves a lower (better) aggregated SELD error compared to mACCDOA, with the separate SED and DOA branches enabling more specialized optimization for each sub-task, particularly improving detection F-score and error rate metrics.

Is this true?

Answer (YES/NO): NO